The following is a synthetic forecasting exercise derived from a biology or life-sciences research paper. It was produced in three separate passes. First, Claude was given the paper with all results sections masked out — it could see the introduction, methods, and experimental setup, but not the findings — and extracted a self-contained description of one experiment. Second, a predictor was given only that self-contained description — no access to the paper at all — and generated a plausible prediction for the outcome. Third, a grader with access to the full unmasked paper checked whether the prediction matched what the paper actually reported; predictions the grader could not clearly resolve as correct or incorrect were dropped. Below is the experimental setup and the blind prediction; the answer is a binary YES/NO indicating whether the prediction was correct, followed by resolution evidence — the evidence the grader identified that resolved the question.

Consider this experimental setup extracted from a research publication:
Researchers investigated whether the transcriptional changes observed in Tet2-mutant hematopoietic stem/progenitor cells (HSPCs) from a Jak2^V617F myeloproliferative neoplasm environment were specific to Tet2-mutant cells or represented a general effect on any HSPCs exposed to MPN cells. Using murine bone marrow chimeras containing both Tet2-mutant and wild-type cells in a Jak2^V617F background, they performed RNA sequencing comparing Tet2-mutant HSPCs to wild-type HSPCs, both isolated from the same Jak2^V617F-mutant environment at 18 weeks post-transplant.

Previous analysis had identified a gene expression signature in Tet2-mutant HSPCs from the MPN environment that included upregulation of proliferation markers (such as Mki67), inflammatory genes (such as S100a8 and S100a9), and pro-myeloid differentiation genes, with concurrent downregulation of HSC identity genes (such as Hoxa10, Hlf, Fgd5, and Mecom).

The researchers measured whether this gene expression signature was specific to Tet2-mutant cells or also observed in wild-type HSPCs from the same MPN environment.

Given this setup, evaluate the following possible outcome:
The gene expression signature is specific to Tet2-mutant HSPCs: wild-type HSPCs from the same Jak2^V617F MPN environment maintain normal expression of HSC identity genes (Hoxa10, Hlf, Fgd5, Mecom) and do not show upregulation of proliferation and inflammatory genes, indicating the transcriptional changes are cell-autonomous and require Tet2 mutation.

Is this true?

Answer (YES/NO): YES